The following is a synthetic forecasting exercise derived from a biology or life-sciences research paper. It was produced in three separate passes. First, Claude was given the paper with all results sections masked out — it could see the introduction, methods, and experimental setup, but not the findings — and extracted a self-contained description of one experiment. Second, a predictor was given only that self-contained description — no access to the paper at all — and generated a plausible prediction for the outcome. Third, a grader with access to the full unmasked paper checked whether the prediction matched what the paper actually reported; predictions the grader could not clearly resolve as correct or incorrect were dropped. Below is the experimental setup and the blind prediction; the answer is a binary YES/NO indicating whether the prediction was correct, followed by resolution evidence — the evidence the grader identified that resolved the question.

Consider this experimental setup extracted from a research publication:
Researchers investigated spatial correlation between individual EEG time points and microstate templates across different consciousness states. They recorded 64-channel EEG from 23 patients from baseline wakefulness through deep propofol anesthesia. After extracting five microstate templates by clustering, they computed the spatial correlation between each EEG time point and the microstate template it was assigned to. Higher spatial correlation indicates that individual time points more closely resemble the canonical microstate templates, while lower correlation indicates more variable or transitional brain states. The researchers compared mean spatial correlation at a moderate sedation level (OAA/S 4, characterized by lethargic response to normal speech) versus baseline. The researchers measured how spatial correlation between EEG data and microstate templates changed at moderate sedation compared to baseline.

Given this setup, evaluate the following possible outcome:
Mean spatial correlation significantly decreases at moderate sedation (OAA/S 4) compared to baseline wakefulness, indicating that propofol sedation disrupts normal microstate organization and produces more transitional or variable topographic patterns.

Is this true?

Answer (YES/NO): YES